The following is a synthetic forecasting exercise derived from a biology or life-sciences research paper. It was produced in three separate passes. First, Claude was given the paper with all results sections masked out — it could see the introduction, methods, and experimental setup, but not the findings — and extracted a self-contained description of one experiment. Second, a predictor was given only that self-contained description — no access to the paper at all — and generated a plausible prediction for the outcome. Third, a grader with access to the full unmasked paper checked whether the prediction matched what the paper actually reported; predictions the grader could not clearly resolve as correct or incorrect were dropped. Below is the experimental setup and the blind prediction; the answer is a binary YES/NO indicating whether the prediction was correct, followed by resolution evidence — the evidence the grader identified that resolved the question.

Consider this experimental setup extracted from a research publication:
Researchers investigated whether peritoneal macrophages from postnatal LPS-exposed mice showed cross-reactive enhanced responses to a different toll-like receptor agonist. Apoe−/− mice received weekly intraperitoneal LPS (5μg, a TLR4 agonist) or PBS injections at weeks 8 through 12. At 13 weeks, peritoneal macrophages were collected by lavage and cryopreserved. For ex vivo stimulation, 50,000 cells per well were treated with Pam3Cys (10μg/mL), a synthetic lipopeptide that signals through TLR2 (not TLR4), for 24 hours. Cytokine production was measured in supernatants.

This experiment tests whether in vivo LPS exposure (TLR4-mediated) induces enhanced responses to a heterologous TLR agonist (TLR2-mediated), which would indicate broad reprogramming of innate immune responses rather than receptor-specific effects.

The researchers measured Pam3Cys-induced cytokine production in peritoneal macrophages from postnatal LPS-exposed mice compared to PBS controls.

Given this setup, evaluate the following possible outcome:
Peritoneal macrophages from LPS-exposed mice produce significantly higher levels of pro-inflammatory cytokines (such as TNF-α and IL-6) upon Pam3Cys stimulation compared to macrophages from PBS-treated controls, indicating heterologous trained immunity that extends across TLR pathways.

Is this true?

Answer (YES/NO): YES